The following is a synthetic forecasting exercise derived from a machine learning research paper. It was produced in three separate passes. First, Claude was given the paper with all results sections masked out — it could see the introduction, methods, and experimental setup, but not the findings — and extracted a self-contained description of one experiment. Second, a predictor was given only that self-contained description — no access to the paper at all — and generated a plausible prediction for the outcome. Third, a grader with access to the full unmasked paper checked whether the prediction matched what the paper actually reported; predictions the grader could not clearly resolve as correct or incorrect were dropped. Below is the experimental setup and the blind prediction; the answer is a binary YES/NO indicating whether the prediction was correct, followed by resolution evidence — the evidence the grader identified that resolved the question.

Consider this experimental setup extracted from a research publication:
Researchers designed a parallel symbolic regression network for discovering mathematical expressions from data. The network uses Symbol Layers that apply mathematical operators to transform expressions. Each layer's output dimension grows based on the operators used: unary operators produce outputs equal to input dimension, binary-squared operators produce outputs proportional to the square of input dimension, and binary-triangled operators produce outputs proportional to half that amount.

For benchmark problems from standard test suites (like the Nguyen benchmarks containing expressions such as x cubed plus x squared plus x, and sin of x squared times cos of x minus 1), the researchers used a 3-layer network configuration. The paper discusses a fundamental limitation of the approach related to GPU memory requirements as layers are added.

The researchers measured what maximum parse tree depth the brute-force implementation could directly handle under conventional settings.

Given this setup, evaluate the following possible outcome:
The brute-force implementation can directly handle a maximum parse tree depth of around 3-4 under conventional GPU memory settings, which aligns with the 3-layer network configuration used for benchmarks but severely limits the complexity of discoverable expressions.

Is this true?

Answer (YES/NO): NO